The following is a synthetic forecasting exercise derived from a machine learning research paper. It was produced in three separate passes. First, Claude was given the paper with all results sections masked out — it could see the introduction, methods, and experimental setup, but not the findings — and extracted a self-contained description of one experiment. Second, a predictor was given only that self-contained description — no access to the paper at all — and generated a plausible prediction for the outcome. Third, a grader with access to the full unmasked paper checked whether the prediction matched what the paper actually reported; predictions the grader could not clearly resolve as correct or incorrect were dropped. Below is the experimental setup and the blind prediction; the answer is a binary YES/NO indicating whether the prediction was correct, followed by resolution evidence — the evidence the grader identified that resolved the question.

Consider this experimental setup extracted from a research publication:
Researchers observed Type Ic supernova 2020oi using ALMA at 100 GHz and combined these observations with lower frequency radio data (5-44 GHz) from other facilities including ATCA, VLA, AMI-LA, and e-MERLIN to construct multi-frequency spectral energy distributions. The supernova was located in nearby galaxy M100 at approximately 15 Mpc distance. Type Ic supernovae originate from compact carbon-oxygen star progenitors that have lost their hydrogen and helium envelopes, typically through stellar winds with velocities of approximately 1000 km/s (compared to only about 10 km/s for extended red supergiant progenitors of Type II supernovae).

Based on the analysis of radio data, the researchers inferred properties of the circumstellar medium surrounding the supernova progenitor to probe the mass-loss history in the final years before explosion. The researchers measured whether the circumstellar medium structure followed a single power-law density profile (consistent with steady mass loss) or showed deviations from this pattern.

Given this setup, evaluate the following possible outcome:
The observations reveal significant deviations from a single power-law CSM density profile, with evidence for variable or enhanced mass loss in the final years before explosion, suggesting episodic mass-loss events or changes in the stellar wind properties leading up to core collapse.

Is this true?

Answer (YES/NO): YES